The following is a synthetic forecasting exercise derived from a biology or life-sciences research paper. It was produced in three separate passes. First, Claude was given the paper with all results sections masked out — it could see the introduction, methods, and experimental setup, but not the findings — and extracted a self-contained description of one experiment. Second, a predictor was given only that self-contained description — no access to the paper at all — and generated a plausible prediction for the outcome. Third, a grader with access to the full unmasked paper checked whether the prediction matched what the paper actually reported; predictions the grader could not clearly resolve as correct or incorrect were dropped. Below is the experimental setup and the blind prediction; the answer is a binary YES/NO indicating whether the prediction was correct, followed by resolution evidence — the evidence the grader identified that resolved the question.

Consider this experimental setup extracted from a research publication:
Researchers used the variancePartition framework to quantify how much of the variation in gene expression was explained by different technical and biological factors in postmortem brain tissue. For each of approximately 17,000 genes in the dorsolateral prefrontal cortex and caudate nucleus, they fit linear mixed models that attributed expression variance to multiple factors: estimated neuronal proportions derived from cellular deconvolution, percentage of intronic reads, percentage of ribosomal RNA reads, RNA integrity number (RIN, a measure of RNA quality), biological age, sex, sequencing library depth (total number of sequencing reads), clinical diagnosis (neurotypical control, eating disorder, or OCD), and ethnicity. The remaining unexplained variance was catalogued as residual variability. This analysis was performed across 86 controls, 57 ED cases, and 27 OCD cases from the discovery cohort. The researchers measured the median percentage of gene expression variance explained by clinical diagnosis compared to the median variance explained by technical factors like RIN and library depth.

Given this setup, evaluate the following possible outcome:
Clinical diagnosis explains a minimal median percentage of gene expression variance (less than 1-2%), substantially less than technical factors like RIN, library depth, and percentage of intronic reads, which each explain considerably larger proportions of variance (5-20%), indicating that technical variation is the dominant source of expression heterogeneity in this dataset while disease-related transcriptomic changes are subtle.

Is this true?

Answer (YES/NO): NO